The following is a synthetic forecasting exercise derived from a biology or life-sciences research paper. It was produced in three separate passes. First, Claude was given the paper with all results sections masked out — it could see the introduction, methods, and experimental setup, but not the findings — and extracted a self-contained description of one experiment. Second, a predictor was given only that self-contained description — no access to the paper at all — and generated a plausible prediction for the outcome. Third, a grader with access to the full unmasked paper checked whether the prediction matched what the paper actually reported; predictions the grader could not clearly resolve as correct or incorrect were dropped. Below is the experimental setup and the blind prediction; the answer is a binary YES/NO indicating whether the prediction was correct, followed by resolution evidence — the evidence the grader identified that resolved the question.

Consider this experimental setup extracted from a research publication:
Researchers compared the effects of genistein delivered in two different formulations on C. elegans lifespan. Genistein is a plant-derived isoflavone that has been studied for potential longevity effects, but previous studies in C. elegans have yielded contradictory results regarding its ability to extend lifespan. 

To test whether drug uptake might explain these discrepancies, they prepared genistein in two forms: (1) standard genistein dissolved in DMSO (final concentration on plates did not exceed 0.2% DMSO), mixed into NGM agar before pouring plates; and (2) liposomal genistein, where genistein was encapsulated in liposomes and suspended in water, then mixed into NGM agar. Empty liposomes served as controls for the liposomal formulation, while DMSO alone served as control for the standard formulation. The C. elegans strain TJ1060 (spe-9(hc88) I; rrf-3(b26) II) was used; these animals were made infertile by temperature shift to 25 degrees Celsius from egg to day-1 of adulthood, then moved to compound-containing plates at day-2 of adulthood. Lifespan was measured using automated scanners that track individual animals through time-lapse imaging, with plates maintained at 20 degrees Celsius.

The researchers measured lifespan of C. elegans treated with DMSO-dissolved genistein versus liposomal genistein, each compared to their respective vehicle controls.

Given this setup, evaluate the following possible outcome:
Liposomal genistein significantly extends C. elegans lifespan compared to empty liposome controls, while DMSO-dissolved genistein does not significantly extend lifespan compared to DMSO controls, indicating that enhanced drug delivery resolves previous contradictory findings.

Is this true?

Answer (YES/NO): NO